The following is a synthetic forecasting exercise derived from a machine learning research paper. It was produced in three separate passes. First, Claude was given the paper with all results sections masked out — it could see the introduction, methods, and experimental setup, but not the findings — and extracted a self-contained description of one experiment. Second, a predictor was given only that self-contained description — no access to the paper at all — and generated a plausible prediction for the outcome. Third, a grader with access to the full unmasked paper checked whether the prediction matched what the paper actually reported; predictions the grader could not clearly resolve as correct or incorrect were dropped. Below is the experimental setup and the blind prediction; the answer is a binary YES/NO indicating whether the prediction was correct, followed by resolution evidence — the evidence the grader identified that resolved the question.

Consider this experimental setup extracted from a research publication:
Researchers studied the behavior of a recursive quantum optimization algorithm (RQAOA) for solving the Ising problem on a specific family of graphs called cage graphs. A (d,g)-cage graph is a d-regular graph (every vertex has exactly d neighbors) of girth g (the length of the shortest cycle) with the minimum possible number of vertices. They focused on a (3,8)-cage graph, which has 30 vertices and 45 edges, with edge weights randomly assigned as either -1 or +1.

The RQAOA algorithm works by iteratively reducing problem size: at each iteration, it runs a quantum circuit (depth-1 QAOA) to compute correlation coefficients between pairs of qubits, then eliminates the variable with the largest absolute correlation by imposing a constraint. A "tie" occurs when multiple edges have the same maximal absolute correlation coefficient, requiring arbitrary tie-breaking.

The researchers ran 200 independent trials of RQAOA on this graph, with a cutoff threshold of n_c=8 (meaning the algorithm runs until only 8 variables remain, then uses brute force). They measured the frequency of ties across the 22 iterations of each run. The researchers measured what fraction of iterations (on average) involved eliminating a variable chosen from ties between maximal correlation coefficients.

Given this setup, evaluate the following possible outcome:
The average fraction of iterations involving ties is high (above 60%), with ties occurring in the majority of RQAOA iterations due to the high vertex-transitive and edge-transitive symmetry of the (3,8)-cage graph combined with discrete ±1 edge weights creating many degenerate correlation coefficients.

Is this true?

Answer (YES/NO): YES